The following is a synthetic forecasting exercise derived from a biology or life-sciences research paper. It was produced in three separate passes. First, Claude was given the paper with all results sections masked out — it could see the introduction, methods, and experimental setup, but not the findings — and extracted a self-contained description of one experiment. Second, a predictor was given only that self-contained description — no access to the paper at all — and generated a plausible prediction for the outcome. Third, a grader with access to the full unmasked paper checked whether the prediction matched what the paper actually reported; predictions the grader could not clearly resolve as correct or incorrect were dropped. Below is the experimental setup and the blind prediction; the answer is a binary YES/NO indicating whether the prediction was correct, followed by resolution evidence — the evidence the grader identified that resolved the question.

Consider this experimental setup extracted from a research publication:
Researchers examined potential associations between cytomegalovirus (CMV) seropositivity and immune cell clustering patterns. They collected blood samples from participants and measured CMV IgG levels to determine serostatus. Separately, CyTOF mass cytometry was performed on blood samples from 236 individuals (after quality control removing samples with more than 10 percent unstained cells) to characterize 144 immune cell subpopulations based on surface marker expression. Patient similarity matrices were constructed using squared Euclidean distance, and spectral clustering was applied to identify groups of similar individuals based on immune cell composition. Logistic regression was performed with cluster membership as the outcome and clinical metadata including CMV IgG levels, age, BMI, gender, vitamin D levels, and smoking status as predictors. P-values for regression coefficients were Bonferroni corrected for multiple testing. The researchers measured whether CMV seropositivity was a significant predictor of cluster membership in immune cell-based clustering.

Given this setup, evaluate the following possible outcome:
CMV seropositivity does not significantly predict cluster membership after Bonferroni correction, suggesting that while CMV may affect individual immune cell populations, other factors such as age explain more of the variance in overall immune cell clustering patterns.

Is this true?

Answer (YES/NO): NO